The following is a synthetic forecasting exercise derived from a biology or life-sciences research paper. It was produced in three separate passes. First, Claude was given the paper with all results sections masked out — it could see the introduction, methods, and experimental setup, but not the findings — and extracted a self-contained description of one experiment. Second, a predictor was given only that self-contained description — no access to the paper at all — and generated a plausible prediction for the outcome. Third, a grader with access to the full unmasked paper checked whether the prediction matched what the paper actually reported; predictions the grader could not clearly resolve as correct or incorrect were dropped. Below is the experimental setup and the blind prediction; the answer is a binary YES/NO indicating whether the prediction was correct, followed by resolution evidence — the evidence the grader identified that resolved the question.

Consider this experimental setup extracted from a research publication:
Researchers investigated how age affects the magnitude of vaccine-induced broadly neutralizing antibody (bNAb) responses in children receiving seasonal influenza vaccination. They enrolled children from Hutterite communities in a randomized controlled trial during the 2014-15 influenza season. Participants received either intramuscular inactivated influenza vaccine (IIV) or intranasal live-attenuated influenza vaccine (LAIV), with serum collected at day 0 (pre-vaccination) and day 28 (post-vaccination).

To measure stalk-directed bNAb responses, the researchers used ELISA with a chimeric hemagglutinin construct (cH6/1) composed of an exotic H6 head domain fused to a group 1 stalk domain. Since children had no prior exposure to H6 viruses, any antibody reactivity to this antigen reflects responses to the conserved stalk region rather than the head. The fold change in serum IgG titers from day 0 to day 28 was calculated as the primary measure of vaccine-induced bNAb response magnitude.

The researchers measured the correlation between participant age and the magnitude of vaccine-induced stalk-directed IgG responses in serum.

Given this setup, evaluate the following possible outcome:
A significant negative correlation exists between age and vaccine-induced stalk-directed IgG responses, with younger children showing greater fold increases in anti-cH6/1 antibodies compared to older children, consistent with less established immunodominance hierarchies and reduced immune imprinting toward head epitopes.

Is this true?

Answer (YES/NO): YES